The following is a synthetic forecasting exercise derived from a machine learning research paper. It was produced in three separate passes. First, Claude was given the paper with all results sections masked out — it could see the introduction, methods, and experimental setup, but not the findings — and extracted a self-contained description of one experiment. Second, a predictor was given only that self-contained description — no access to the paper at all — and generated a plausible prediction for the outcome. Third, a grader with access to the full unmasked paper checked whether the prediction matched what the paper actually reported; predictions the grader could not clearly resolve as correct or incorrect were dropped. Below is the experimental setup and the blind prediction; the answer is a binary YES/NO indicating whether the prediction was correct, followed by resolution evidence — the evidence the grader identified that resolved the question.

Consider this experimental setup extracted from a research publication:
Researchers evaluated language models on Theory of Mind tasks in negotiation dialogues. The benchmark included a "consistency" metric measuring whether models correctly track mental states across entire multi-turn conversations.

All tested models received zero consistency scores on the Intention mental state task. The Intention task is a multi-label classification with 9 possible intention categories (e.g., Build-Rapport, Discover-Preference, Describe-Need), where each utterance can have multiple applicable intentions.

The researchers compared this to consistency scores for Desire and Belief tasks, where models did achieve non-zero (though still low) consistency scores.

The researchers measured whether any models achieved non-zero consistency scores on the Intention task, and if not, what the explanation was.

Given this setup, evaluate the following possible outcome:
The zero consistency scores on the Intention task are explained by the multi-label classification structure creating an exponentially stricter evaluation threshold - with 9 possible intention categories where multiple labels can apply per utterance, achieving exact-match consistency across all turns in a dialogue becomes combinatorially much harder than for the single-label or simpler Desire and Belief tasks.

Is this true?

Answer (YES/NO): YES